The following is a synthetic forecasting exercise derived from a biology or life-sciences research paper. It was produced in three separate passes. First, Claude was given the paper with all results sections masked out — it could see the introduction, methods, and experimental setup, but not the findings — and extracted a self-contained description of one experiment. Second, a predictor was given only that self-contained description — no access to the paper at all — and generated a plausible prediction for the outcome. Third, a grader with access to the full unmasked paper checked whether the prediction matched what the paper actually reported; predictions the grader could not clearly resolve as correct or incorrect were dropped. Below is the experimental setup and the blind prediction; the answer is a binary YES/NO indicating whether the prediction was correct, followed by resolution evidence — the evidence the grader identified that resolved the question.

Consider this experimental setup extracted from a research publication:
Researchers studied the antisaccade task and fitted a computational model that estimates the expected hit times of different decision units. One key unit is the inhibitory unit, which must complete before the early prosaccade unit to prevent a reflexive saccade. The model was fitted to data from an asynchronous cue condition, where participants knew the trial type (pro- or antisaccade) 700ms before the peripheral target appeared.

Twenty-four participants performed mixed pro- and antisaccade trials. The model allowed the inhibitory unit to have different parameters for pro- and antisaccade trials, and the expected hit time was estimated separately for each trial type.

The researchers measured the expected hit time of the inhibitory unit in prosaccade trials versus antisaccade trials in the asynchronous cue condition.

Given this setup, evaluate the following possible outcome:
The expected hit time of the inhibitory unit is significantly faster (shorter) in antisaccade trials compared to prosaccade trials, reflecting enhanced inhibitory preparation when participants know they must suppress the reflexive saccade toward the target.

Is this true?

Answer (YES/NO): YES